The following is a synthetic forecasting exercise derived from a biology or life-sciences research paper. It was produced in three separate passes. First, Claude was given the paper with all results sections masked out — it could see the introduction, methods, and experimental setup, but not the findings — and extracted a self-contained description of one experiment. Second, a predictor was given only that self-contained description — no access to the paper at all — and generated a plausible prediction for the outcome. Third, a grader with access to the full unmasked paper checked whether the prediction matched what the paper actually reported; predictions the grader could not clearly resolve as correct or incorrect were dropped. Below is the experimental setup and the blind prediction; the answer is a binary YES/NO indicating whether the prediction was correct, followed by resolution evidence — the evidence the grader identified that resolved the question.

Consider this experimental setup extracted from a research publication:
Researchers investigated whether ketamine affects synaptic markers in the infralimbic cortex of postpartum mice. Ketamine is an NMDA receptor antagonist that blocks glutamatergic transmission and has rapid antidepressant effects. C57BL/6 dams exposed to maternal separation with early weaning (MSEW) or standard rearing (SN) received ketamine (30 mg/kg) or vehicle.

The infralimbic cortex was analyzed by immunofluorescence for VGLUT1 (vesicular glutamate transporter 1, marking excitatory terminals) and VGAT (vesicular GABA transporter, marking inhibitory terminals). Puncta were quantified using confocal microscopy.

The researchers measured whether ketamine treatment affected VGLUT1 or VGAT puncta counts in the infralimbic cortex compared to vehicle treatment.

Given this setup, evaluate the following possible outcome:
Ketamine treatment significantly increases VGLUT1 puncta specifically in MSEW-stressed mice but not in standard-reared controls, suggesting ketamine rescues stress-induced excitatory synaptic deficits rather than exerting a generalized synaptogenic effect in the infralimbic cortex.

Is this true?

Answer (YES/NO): NO